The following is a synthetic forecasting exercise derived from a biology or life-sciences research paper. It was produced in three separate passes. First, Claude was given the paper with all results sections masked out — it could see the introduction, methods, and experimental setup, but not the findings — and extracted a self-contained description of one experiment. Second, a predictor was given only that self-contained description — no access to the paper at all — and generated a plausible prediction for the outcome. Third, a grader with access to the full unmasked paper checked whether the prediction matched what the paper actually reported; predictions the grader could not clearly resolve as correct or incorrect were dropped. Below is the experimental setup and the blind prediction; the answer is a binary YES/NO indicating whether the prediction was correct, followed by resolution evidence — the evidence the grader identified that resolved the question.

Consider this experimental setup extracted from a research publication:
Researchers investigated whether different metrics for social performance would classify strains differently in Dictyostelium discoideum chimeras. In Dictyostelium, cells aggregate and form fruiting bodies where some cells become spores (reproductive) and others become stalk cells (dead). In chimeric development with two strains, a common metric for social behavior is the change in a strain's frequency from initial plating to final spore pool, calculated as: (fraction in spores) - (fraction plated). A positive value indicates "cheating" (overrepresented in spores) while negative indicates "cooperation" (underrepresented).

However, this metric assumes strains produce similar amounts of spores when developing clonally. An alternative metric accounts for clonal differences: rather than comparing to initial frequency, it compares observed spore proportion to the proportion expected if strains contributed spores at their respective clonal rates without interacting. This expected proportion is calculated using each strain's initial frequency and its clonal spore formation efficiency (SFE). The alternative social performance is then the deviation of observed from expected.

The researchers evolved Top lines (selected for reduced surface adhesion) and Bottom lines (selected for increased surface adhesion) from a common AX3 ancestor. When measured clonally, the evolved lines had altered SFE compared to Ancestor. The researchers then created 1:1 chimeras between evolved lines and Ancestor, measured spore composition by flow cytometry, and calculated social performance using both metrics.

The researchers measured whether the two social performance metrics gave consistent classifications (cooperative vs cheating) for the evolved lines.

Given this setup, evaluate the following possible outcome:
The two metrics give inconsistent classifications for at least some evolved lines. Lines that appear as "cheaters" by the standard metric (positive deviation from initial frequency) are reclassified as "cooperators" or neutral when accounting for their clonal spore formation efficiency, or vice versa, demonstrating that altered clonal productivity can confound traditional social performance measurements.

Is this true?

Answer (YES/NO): YES